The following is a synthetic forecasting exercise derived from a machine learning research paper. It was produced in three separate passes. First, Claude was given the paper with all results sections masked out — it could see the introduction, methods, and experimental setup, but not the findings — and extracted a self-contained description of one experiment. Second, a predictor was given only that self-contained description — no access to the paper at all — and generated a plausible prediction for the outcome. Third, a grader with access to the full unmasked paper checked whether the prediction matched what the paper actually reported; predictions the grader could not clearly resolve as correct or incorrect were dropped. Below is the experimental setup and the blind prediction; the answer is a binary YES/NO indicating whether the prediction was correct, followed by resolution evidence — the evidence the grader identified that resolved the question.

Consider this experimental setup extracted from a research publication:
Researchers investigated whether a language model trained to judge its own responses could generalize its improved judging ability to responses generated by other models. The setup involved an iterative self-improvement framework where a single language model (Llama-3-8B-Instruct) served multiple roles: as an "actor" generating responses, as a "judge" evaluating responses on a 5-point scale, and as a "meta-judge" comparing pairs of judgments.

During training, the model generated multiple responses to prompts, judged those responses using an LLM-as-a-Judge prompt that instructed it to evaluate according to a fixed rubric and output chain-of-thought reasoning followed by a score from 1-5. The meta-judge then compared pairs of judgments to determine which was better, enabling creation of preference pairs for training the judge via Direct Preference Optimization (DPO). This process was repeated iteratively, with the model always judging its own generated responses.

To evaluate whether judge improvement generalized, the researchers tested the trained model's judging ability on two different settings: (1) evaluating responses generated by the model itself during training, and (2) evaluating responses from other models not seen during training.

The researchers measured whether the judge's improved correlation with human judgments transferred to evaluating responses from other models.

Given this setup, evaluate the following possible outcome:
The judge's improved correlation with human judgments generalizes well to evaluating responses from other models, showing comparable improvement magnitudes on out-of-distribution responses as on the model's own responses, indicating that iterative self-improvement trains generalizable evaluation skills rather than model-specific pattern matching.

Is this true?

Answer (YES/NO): NO